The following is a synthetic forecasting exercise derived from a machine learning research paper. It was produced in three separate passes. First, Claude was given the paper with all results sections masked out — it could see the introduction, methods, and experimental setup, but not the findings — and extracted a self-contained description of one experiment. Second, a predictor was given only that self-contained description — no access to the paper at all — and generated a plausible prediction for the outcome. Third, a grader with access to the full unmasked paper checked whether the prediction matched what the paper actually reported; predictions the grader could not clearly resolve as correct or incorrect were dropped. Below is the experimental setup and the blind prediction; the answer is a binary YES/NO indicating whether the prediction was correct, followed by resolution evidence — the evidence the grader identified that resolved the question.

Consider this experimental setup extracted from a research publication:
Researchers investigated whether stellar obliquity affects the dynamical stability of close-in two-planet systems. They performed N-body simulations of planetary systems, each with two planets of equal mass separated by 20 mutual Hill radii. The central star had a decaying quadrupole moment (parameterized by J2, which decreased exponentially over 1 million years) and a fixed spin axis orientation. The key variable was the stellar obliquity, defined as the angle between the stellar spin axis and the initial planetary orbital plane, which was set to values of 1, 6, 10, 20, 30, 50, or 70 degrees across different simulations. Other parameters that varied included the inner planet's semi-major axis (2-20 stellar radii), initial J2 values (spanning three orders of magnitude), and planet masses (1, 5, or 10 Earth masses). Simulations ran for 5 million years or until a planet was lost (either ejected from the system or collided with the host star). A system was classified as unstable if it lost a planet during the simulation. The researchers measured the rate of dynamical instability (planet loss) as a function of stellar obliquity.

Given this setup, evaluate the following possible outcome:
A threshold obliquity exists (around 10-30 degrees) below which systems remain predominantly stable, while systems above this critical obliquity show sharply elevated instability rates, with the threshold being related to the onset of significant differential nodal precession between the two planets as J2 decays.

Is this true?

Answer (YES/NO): YES